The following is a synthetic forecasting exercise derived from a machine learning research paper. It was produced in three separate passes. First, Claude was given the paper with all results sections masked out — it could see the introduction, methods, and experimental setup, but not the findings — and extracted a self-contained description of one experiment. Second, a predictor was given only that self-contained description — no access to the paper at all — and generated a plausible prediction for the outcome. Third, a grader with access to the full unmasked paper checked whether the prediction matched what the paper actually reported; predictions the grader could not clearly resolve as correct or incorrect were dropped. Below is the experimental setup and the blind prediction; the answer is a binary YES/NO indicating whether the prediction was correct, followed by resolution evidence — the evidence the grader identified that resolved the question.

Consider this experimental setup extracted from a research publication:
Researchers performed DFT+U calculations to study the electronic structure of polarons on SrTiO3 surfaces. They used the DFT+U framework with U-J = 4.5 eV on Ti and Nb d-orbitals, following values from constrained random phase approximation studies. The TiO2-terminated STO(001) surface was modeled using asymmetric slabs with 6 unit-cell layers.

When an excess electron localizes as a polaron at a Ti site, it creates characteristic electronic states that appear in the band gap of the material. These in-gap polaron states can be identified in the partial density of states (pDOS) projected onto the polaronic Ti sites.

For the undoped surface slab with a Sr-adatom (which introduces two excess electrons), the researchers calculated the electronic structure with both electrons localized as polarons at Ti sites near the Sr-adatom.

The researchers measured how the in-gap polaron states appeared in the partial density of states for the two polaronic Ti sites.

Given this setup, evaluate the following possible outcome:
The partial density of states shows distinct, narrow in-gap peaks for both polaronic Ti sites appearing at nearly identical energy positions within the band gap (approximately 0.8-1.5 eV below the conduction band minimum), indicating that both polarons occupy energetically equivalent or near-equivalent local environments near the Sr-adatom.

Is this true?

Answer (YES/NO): NO